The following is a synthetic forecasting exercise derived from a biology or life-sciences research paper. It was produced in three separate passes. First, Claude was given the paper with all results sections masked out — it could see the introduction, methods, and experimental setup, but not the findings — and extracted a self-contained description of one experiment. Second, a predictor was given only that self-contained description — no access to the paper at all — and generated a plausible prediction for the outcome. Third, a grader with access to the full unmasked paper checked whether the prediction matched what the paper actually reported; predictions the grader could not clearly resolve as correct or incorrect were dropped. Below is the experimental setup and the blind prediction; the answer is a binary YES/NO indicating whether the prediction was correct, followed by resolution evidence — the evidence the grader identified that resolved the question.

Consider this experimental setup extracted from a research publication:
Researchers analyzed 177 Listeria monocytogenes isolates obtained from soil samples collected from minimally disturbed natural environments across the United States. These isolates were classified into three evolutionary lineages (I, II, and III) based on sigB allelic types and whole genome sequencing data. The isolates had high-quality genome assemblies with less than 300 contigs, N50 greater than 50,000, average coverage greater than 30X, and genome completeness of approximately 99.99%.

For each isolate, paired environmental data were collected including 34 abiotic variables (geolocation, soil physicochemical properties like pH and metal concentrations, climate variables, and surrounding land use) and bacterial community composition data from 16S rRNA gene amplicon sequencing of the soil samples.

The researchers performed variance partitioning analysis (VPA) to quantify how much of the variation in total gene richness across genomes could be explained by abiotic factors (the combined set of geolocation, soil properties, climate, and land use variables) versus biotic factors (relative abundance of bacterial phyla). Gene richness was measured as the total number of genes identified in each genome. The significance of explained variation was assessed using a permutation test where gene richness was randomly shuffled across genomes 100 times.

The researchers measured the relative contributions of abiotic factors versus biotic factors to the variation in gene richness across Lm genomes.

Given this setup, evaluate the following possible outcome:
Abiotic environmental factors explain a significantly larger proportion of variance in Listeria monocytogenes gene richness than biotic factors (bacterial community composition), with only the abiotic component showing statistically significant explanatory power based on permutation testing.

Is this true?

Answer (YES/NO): NO